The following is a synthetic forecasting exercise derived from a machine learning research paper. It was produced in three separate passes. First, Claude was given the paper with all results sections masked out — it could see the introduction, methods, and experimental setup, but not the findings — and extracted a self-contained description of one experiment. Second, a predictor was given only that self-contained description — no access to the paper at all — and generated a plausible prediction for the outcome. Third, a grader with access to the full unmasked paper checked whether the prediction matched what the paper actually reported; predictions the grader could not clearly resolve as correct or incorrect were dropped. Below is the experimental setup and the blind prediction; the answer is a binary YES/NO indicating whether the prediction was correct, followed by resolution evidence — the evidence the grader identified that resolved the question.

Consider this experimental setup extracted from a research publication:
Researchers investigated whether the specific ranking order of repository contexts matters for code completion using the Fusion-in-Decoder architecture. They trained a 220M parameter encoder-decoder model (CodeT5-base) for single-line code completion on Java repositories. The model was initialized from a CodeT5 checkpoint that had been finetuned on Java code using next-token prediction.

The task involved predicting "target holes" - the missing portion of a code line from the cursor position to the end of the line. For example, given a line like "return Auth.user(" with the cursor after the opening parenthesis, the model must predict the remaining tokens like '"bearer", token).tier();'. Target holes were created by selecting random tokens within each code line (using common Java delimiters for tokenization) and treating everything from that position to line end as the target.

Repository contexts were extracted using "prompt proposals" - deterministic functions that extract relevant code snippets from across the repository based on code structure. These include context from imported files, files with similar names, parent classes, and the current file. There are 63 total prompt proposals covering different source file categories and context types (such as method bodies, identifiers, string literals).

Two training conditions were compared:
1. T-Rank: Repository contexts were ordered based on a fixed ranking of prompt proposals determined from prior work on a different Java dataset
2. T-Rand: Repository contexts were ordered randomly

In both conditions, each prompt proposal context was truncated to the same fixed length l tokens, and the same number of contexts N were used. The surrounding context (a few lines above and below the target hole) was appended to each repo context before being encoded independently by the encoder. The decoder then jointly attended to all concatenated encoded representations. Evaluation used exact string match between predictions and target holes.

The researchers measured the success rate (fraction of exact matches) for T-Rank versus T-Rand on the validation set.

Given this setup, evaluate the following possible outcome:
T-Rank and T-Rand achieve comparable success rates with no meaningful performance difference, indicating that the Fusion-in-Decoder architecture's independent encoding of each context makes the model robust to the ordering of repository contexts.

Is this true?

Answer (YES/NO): NO